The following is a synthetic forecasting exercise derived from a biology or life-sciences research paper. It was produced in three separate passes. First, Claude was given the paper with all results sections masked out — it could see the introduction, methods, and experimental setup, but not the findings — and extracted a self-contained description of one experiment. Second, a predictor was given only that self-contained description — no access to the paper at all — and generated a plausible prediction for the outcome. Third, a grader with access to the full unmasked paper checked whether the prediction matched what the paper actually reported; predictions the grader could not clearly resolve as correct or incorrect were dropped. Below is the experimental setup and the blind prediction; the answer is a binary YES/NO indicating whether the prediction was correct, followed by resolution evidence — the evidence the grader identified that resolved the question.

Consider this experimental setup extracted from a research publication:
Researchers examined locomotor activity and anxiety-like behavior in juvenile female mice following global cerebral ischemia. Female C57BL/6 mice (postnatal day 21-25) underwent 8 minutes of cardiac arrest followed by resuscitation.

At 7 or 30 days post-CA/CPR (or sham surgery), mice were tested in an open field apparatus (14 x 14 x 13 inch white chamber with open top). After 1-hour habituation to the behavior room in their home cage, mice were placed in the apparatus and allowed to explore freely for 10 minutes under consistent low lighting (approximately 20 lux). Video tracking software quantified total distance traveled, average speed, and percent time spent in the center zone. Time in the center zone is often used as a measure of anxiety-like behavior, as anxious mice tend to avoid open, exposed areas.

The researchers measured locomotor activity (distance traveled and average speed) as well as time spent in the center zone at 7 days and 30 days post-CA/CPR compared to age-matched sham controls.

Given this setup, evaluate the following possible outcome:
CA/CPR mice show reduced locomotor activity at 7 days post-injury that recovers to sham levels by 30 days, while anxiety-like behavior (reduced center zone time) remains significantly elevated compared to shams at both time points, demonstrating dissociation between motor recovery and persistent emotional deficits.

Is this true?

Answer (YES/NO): NO